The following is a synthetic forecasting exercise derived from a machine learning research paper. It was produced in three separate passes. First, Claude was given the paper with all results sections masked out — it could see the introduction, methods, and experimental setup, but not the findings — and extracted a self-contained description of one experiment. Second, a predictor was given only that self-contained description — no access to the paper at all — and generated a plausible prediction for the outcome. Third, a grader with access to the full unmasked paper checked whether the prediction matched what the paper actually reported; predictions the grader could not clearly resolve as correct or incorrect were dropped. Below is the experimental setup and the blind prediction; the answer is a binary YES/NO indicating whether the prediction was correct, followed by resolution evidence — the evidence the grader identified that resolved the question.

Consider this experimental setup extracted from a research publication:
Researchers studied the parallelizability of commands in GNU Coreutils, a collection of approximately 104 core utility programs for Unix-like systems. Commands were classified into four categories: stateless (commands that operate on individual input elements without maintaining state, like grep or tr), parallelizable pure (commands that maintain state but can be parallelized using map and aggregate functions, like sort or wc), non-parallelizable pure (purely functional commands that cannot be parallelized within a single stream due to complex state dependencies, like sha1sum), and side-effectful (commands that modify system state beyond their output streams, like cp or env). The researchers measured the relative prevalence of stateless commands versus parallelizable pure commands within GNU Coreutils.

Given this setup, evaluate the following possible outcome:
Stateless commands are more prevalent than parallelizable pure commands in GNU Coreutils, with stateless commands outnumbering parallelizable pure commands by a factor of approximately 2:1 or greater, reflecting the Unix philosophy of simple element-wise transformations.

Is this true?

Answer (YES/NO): NO